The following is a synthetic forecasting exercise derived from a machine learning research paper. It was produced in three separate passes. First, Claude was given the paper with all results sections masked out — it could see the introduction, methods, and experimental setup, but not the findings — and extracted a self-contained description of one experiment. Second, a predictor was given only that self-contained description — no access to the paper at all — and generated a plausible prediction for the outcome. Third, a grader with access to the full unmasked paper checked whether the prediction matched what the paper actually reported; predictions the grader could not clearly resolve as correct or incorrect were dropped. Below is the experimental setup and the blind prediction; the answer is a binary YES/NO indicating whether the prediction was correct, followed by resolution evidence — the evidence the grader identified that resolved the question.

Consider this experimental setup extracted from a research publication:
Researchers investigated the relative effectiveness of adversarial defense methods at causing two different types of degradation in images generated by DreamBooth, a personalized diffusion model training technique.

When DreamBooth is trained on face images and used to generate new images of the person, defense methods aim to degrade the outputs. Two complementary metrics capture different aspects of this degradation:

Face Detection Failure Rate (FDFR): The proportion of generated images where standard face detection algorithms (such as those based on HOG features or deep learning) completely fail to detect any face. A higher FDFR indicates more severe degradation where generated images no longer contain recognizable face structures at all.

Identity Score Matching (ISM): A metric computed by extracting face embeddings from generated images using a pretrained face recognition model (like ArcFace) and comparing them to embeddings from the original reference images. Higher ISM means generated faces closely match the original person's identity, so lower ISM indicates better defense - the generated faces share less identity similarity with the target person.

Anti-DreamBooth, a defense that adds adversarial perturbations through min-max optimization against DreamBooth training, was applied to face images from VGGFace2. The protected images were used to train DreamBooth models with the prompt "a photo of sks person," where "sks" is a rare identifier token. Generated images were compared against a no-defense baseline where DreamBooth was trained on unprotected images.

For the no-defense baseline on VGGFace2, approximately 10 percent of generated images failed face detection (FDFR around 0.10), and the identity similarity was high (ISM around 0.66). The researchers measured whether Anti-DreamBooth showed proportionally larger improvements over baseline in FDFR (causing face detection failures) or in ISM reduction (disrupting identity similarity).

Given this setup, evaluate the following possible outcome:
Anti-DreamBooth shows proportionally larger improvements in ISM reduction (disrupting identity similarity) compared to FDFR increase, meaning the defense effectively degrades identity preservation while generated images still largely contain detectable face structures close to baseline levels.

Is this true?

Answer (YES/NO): NO